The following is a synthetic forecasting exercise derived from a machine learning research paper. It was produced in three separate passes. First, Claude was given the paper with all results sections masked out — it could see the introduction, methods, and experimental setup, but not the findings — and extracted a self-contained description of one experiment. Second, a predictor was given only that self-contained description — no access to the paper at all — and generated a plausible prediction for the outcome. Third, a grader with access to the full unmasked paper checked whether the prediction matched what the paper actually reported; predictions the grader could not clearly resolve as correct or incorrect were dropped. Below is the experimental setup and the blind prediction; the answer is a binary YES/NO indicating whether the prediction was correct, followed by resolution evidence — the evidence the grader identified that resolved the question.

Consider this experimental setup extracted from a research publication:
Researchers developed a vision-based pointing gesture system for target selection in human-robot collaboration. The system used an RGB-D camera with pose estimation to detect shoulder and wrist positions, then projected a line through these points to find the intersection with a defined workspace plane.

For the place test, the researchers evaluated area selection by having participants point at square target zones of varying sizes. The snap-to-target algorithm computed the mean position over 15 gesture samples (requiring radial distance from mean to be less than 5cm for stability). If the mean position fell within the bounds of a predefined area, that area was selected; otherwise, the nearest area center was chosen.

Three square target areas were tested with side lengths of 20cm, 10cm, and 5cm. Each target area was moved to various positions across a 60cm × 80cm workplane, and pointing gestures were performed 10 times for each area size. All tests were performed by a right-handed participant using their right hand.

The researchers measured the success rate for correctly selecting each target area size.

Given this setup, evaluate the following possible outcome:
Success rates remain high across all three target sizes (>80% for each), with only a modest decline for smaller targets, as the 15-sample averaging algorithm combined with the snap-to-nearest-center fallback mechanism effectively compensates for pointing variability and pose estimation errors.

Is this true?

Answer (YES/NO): NO